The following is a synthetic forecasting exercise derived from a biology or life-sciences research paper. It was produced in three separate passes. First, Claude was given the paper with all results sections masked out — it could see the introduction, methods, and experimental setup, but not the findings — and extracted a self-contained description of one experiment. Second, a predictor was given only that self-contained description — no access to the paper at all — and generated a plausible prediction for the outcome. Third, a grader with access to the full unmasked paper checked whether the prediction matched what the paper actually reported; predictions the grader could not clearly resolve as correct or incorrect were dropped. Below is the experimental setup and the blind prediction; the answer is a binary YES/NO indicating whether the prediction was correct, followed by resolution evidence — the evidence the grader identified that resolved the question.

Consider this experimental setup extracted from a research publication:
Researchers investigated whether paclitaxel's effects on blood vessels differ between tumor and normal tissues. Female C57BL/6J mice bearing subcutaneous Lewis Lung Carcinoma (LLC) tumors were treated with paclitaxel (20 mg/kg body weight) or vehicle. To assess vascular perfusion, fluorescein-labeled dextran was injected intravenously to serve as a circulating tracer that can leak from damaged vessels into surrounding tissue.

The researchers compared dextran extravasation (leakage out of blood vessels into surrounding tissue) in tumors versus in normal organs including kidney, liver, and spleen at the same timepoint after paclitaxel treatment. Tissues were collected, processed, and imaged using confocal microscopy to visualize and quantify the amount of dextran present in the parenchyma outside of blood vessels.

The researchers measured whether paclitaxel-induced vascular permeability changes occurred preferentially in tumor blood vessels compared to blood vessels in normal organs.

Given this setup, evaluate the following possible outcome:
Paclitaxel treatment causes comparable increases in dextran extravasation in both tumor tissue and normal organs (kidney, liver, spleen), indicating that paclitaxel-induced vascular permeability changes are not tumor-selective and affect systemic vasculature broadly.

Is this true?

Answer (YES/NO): NO